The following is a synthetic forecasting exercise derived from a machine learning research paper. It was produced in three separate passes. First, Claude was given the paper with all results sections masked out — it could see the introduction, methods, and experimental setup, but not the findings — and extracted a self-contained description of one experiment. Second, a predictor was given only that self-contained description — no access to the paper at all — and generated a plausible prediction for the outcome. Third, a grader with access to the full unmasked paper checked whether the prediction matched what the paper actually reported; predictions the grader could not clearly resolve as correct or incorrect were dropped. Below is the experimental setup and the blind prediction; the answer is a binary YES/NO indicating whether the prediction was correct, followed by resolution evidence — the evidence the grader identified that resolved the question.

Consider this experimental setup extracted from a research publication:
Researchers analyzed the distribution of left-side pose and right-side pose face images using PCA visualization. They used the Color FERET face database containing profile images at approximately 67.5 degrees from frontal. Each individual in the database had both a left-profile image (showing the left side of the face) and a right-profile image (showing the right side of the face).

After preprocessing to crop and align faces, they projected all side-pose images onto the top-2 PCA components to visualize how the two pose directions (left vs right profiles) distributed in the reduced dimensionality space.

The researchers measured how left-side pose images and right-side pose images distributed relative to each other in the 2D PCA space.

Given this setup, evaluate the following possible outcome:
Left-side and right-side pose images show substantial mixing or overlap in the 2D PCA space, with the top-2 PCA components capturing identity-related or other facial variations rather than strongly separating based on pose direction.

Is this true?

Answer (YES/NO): NO